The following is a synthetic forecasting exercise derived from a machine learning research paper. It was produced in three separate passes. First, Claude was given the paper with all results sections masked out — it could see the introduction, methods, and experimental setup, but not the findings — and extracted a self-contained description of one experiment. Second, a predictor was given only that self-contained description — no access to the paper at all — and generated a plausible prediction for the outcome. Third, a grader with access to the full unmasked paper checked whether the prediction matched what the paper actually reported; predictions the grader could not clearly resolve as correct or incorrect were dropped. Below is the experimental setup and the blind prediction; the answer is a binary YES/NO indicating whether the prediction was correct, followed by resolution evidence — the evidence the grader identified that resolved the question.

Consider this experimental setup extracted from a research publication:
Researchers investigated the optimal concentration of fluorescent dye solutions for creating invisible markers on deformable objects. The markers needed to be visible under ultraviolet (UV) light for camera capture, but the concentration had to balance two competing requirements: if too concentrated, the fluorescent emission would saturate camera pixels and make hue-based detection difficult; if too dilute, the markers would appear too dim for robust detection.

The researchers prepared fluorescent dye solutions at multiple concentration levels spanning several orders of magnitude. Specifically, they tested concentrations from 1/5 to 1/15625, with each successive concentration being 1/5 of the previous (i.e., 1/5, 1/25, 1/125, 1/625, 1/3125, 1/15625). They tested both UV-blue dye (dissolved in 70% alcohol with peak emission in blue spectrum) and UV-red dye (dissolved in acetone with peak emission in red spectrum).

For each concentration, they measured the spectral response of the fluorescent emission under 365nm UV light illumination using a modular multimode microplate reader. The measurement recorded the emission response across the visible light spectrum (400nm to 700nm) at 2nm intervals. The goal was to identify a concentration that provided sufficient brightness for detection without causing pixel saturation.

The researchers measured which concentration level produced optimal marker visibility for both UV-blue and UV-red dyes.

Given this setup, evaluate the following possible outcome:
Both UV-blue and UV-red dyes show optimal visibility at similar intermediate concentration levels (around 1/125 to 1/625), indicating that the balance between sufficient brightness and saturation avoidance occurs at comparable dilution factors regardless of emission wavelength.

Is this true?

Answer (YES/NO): YES